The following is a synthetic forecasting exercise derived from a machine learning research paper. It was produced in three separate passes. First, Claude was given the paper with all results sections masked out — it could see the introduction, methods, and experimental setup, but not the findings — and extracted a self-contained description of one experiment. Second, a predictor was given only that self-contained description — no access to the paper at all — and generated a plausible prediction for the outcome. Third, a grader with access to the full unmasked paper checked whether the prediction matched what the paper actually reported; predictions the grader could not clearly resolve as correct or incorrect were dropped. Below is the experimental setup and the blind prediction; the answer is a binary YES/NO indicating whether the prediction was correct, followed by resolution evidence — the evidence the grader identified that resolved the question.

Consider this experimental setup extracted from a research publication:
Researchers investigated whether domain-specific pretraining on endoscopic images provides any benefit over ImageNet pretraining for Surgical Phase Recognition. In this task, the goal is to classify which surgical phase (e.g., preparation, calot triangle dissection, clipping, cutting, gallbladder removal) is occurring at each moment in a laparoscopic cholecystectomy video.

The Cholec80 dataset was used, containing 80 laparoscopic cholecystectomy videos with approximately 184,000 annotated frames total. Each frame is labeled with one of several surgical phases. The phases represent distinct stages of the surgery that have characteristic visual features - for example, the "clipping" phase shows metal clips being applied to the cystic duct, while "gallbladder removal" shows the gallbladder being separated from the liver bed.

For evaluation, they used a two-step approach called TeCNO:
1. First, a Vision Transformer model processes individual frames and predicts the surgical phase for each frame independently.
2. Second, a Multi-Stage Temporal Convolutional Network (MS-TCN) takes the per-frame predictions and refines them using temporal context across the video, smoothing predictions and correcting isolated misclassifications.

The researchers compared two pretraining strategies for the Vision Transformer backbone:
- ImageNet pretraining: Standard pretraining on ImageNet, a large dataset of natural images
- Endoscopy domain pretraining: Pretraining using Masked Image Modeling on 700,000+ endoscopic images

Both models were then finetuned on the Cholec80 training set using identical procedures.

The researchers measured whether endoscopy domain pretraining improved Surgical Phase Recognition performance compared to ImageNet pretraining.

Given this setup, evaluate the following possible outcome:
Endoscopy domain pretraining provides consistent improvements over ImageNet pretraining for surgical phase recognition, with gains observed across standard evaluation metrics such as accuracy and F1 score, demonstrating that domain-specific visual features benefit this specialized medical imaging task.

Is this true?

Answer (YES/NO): NO